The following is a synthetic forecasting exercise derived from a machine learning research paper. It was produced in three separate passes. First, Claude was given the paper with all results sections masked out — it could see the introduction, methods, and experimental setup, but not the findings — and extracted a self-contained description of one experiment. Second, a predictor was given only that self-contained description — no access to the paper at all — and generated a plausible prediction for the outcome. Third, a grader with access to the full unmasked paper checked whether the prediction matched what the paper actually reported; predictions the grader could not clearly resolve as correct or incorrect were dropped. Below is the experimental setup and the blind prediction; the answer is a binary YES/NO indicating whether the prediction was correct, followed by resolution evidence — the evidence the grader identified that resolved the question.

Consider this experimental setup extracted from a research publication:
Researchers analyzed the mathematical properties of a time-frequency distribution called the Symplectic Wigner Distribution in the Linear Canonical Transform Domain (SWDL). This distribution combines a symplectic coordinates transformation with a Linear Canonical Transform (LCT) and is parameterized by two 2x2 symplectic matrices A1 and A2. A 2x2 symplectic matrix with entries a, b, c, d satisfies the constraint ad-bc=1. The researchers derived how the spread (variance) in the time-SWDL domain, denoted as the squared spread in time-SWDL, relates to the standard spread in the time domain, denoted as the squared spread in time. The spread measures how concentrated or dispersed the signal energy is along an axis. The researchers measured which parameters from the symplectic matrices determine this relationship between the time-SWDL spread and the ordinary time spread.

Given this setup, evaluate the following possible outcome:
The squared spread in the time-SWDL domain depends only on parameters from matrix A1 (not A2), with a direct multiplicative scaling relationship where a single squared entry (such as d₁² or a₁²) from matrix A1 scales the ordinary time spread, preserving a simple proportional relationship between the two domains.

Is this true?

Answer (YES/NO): NO